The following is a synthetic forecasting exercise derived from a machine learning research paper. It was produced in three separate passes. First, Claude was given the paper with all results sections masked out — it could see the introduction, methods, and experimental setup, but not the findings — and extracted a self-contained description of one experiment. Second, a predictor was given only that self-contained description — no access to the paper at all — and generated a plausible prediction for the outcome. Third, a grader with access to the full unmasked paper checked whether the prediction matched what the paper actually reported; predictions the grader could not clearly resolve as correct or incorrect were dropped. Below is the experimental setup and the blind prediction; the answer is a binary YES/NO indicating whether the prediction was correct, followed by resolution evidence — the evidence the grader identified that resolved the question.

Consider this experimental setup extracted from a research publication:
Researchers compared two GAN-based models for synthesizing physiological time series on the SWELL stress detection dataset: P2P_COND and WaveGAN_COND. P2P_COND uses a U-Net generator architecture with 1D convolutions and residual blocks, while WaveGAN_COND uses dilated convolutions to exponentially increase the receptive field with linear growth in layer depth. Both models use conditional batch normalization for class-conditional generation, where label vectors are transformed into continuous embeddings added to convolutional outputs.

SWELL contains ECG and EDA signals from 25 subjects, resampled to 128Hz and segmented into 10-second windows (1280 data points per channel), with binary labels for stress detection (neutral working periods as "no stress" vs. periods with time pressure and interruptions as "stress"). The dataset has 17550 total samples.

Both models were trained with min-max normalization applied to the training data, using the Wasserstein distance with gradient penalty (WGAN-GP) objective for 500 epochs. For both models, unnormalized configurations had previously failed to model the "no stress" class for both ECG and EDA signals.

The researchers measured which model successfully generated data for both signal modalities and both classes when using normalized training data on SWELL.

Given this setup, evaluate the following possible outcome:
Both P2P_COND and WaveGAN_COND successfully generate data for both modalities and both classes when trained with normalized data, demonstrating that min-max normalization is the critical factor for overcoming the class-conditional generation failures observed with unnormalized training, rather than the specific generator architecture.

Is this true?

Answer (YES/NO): NO